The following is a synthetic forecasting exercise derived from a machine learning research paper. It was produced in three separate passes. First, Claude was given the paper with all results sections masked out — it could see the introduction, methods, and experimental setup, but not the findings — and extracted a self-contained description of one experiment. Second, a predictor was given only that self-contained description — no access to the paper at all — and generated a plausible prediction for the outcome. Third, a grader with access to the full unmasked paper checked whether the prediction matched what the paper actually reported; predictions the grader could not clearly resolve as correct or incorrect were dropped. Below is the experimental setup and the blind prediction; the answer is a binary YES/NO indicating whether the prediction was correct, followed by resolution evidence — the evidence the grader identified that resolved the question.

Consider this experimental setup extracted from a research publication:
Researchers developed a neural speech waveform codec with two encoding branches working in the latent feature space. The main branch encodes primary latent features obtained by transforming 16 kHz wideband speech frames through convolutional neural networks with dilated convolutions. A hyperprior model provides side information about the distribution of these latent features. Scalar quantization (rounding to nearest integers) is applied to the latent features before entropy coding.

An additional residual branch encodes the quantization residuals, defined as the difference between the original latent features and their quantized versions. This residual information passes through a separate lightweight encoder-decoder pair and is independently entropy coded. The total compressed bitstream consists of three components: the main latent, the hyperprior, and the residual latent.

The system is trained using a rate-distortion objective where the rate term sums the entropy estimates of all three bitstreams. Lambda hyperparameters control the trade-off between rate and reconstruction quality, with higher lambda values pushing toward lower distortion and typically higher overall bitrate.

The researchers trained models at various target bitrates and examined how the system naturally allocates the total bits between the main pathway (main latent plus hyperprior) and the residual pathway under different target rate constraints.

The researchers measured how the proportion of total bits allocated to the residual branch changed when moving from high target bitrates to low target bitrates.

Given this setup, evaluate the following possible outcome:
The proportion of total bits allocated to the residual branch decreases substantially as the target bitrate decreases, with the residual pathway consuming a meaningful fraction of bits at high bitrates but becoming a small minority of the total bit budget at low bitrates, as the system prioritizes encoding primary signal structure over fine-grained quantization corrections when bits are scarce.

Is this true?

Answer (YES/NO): YES